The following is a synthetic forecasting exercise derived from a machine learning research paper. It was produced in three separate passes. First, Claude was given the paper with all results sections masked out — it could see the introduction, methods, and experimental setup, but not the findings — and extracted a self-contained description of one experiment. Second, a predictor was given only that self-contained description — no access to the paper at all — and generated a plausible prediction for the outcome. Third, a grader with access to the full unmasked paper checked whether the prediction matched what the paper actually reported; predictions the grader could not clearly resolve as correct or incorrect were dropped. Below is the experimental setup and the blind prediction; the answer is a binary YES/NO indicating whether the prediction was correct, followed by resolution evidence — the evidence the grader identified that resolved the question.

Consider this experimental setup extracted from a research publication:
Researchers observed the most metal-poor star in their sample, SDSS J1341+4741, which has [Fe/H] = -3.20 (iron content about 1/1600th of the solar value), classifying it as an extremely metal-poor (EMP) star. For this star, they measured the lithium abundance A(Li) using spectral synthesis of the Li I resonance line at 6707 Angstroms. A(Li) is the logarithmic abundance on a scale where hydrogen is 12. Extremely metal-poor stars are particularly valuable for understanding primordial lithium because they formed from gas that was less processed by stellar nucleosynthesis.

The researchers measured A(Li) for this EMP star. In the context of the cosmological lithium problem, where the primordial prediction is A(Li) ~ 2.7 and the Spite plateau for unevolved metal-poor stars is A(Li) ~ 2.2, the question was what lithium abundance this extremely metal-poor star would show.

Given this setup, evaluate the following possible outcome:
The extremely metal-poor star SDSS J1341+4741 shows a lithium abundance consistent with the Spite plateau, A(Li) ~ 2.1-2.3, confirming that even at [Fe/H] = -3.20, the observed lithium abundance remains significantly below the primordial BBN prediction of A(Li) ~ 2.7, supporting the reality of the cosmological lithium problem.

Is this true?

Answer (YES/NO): NO